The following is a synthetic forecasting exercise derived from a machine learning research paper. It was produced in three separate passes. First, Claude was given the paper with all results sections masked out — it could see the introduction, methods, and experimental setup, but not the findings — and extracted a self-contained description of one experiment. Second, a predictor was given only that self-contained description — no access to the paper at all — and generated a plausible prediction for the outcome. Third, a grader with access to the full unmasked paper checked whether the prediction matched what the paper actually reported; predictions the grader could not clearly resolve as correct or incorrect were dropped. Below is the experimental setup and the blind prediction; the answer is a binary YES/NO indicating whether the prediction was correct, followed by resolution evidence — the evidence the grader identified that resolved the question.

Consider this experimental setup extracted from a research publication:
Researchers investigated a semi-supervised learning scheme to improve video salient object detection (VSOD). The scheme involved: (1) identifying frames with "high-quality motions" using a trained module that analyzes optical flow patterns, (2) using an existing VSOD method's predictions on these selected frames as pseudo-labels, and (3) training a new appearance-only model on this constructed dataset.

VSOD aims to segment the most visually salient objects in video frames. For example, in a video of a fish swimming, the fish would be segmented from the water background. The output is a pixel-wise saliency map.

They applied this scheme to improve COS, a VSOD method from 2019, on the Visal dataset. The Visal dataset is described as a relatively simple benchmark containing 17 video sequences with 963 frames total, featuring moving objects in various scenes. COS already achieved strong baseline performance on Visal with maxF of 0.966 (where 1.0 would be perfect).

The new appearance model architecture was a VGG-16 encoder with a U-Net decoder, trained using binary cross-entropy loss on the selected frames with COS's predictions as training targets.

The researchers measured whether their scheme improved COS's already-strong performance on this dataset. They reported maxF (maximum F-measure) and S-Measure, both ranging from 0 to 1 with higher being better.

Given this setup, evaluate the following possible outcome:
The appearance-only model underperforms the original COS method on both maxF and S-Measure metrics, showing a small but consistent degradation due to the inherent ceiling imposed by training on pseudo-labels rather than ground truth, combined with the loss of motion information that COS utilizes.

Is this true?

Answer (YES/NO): YES